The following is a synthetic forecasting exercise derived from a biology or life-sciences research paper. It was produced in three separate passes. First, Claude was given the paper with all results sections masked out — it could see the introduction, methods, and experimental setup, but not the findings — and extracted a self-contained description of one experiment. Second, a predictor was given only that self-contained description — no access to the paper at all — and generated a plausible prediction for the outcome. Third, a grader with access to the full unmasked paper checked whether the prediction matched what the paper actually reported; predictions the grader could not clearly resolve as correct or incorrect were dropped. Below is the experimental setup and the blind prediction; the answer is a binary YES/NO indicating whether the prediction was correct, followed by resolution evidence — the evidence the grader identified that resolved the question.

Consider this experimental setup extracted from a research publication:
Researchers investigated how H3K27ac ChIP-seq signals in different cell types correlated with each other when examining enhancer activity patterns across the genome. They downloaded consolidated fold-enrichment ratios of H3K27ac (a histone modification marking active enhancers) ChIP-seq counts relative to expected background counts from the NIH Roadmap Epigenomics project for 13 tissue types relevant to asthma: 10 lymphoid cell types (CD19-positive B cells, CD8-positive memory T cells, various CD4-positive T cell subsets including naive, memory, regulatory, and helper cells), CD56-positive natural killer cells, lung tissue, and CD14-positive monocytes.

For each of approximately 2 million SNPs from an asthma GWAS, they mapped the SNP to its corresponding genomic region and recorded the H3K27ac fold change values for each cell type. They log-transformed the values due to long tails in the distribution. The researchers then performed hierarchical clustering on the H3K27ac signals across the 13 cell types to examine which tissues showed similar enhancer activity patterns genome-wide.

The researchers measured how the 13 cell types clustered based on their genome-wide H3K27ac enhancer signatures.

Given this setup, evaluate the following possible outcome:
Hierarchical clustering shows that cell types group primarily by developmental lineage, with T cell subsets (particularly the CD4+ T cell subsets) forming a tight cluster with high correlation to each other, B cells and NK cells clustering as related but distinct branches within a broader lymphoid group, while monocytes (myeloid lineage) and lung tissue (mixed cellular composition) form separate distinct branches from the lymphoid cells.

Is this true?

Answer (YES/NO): NO